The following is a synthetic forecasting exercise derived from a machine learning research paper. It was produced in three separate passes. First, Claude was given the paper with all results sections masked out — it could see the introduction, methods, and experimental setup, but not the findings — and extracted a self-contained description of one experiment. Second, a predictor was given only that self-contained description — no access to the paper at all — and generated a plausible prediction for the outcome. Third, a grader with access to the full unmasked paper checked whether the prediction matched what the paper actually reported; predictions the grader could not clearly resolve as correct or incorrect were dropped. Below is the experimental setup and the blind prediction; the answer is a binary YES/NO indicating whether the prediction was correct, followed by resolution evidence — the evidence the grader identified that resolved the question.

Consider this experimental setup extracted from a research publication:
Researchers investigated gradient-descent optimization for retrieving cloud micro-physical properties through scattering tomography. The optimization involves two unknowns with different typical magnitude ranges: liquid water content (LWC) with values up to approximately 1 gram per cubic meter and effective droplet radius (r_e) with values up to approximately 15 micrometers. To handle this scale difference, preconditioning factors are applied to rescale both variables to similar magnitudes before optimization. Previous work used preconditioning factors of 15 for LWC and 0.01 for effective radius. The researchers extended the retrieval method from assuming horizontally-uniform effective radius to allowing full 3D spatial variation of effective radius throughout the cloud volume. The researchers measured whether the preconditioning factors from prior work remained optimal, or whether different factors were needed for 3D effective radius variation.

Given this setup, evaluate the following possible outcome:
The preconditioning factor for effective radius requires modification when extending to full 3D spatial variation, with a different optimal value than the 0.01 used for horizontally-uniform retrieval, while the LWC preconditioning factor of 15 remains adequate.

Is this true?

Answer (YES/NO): NO